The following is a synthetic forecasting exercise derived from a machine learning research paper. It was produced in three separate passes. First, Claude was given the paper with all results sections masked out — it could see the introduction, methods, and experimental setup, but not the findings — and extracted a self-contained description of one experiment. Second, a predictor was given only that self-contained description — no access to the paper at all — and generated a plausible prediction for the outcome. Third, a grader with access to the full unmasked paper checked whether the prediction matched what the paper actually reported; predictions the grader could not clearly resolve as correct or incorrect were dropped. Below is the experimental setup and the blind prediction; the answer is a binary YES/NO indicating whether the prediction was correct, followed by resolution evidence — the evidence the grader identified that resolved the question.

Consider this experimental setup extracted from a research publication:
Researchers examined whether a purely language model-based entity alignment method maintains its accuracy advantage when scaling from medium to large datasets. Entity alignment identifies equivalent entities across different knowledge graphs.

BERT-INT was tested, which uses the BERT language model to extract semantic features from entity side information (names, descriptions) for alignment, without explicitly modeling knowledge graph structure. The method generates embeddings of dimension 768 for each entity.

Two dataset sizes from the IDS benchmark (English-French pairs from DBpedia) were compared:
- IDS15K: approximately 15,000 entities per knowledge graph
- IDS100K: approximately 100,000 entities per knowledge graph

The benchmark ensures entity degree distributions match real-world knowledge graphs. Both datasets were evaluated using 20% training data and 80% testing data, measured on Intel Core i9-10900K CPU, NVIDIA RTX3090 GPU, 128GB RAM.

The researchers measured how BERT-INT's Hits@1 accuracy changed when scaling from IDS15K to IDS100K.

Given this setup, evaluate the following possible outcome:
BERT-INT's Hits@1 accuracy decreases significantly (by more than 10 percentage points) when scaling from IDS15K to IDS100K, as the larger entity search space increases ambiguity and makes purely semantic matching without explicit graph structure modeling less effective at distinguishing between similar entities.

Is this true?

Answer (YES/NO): NO